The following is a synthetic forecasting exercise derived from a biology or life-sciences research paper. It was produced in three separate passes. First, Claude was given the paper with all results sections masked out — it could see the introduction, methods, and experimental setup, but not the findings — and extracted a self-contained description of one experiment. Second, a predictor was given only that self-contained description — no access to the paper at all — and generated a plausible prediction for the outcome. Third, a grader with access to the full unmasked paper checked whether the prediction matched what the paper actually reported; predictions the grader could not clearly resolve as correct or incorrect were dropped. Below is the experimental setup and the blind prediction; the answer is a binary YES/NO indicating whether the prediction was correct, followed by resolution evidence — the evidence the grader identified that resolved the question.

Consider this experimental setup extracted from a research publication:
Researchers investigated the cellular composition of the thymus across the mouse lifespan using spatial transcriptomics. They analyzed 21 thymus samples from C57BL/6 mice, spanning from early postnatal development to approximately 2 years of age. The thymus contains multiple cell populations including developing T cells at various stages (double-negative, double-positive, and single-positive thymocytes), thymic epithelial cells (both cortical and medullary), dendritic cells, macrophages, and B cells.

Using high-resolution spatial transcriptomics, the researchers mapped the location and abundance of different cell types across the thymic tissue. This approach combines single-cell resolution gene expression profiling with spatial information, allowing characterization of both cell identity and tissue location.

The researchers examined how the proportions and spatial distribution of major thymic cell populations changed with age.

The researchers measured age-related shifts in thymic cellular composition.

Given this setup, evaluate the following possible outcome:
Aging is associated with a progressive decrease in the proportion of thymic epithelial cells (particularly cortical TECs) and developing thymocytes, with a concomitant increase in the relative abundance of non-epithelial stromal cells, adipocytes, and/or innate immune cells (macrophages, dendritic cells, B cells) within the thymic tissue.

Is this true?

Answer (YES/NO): NO